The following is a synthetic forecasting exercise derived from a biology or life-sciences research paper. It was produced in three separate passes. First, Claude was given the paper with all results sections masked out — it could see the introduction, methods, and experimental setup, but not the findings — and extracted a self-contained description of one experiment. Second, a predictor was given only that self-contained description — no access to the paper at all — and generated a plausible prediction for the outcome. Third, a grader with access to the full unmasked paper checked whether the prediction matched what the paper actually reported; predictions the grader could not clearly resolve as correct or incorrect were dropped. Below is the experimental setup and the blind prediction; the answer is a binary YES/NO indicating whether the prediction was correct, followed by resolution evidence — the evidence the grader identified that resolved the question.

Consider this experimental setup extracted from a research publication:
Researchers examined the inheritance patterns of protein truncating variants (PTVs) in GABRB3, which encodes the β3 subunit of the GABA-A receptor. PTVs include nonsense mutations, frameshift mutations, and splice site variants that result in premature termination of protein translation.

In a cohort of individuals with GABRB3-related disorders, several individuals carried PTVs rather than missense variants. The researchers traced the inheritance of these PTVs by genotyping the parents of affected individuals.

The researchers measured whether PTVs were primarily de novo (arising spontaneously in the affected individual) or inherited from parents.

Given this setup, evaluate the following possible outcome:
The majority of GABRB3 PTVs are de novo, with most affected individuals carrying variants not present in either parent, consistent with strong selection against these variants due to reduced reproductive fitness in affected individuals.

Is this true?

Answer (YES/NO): NO